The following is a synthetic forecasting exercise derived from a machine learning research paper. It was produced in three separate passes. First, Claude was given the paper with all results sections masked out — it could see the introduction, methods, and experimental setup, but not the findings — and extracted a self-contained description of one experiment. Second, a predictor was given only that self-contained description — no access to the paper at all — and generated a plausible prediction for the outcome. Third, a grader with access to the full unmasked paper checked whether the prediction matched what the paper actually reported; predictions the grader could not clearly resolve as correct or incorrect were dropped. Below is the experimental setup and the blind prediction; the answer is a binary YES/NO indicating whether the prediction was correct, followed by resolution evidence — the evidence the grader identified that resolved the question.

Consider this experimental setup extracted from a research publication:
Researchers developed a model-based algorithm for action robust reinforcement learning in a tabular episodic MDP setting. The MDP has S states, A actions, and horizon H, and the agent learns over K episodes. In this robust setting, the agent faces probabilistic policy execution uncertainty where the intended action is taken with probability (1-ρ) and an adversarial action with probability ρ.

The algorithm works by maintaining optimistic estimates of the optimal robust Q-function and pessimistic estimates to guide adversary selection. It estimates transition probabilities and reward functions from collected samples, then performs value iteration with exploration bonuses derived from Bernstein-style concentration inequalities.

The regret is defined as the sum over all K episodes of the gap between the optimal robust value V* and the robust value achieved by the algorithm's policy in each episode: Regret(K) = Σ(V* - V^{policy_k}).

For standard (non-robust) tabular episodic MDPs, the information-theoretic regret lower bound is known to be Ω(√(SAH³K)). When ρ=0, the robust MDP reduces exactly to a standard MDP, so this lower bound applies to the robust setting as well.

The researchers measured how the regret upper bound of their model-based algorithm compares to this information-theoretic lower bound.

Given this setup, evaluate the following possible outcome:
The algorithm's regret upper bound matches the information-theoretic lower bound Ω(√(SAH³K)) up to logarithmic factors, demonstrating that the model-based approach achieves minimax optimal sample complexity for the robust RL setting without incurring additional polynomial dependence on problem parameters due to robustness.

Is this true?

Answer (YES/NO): YES